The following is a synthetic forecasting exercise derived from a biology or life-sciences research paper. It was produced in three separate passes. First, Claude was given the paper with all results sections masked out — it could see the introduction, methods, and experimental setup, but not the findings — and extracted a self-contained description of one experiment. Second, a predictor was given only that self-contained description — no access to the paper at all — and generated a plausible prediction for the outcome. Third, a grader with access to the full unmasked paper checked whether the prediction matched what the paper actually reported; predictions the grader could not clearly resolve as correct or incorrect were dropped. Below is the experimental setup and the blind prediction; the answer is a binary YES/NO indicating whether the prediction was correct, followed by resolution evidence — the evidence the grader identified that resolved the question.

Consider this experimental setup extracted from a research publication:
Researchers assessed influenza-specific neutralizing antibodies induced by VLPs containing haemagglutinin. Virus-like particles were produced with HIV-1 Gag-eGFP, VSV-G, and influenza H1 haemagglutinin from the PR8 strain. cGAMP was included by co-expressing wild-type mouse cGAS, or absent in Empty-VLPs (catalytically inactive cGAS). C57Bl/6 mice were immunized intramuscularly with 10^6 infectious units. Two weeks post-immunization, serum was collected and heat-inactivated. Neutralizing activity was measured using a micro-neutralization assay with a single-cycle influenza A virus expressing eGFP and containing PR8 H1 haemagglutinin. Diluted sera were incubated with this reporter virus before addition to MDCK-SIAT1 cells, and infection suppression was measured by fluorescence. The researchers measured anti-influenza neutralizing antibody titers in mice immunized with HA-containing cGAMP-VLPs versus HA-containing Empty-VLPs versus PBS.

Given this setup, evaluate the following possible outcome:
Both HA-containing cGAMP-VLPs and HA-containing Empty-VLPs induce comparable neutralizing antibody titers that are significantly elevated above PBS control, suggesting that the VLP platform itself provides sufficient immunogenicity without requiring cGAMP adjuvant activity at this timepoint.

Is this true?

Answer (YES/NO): NO